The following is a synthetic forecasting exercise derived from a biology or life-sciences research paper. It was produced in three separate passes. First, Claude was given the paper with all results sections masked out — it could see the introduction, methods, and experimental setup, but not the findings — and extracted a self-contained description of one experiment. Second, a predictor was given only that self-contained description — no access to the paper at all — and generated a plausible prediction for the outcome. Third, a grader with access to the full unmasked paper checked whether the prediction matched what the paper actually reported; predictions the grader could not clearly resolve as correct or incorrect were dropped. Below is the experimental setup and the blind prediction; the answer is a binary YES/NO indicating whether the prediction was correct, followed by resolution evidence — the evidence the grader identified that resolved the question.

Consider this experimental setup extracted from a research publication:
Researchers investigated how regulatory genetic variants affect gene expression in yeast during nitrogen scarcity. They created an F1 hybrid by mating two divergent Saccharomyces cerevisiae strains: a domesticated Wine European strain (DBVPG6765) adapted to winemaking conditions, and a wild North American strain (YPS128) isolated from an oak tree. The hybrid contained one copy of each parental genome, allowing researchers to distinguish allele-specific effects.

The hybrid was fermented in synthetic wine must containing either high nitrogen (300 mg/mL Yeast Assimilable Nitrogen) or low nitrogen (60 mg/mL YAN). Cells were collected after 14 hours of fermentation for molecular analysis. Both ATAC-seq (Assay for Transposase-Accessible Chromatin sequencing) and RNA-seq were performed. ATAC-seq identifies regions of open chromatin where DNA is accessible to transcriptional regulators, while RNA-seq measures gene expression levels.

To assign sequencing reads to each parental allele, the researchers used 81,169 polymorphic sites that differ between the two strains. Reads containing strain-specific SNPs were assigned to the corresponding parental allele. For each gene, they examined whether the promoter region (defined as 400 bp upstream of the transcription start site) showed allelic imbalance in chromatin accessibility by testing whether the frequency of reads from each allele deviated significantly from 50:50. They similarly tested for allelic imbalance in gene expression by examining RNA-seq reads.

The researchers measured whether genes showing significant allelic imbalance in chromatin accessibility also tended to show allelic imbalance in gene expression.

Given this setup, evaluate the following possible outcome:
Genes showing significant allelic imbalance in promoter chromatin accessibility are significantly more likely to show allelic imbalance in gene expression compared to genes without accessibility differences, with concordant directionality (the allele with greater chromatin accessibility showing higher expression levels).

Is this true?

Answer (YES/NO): NO